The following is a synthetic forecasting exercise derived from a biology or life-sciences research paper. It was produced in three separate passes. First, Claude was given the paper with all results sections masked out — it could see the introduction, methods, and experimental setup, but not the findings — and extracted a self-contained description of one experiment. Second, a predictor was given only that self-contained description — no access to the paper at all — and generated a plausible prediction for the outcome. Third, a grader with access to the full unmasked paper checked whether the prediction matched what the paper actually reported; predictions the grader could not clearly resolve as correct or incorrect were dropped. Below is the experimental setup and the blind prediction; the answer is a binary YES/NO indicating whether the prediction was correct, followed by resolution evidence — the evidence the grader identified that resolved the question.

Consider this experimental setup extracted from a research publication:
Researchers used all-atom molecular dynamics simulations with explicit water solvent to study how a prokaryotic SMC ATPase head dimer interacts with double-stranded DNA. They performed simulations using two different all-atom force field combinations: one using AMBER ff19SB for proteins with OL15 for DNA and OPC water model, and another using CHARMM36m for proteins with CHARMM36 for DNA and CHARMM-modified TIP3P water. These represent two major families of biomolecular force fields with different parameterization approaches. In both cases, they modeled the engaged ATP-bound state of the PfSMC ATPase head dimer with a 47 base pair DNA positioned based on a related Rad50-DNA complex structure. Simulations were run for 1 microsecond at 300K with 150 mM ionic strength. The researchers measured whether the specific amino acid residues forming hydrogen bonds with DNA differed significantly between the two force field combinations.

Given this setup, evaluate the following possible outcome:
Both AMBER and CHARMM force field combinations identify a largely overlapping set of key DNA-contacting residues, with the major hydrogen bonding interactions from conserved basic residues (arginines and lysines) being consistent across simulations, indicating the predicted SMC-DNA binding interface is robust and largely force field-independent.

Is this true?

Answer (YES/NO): YES